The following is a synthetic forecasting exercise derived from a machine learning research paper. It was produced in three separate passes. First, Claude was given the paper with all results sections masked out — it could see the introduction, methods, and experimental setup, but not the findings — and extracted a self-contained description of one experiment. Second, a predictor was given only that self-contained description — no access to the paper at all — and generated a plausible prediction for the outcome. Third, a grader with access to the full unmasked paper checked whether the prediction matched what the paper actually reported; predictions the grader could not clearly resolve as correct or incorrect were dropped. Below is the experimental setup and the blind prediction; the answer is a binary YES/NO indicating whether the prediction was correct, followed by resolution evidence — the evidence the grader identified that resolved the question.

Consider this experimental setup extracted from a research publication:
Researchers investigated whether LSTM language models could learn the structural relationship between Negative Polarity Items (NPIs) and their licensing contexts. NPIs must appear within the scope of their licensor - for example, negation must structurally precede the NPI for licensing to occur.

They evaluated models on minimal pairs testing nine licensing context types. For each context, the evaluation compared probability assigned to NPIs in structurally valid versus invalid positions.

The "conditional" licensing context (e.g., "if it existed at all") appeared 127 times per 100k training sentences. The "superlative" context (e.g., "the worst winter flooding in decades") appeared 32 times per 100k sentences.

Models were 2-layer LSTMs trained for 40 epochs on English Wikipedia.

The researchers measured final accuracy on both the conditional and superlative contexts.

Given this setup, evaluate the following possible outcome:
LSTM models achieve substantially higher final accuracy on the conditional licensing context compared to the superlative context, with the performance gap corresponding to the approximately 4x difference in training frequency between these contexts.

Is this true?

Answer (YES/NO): NO